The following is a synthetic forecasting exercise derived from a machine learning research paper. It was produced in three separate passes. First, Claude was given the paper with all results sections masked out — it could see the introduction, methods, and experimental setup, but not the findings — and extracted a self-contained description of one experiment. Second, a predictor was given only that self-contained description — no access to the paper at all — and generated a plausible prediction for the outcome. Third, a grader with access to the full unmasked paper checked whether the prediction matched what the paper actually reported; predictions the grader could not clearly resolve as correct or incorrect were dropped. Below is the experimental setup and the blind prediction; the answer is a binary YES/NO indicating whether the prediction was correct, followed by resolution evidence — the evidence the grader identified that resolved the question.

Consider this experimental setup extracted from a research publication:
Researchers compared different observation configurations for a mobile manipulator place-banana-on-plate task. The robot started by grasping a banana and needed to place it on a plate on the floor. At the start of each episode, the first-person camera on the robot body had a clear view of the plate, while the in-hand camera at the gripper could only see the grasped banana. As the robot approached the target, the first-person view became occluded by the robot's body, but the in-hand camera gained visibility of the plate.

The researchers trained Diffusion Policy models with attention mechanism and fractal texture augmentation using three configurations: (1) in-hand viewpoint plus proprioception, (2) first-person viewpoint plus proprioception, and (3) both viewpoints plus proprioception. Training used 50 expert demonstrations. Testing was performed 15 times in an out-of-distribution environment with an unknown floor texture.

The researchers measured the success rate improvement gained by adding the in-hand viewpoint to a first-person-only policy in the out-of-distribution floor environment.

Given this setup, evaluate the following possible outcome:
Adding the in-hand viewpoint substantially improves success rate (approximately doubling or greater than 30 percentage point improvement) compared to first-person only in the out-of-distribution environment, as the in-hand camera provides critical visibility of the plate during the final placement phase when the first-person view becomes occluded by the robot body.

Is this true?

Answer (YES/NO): NO